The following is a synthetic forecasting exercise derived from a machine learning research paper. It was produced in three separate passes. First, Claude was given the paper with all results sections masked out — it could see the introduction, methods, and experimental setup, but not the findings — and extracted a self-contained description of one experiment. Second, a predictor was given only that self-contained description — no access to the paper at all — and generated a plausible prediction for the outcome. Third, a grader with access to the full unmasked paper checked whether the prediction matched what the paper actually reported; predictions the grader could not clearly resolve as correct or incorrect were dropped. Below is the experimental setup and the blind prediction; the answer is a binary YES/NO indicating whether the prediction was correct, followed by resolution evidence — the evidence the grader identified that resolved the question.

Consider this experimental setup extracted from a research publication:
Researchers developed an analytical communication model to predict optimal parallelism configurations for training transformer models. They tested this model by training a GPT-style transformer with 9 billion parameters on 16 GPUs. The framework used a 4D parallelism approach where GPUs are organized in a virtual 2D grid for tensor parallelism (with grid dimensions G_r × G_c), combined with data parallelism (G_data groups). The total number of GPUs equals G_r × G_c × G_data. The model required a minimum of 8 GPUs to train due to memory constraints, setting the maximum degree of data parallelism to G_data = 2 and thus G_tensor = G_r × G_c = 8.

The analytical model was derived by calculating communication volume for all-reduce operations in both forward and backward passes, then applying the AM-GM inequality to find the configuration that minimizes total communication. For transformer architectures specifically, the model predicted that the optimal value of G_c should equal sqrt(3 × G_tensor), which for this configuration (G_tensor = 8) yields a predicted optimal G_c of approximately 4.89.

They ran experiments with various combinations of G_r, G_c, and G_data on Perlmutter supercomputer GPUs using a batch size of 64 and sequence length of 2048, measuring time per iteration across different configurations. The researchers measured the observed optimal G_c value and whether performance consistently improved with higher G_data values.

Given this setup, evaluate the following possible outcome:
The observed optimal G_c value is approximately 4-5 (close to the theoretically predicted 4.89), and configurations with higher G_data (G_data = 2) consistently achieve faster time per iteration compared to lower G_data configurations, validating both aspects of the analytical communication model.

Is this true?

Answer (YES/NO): YES